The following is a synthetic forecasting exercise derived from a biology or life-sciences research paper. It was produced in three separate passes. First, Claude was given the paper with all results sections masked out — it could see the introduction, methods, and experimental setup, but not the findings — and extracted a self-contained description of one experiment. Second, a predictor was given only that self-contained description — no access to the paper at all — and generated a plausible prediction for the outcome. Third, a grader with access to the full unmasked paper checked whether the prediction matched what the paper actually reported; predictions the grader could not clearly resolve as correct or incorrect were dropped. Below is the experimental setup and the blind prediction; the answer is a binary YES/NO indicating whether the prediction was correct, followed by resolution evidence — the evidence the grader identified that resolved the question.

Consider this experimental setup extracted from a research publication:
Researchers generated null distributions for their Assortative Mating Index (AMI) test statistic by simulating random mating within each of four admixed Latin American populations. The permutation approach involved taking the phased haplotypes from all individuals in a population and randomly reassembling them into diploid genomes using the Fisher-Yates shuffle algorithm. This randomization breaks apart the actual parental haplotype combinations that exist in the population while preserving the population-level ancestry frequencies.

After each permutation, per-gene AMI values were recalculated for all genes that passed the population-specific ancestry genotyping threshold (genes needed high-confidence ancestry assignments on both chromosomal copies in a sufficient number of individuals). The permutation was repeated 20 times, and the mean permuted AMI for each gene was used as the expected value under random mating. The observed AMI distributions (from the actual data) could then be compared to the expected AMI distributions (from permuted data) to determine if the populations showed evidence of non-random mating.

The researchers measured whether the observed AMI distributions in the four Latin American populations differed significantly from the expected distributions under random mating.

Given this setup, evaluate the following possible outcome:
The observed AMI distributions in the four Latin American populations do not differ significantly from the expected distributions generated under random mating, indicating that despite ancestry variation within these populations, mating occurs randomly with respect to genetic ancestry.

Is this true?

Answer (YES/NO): NO